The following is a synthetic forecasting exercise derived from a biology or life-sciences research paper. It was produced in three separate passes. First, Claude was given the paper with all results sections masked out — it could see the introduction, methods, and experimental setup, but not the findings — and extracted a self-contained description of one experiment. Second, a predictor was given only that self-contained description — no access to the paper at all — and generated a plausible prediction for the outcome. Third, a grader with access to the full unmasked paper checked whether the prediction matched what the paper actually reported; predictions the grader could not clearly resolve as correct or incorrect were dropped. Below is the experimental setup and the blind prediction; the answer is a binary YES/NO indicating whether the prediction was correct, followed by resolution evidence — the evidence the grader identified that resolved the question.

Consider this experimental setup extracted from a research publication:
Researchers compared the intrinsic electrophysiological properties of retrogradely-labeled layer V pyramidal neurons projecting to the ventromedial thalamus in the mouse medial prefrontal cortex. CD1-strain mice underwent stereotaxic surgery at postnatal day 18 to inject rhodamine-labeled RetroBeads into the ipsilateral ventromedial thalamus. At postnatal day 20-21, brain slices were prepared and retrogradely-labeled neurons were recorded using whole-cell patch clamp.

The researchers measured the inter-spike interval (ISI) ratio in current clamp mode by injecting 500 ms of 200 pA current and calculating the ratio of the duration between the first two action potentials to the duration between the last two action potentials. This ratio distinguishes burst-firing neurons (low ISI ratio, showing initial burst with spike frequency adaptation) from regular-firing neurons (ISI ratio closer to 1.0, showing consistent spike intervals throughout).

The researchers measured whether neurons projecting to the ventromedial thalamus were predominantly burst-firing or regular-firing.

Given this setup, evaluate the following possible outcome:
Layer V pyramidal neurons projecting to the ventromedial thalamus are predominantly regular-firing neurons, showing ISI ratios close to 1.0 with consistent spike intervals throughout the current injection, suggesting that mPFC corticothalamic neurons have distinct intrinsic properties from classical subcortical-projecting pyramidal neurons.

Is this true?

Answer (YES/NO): YES